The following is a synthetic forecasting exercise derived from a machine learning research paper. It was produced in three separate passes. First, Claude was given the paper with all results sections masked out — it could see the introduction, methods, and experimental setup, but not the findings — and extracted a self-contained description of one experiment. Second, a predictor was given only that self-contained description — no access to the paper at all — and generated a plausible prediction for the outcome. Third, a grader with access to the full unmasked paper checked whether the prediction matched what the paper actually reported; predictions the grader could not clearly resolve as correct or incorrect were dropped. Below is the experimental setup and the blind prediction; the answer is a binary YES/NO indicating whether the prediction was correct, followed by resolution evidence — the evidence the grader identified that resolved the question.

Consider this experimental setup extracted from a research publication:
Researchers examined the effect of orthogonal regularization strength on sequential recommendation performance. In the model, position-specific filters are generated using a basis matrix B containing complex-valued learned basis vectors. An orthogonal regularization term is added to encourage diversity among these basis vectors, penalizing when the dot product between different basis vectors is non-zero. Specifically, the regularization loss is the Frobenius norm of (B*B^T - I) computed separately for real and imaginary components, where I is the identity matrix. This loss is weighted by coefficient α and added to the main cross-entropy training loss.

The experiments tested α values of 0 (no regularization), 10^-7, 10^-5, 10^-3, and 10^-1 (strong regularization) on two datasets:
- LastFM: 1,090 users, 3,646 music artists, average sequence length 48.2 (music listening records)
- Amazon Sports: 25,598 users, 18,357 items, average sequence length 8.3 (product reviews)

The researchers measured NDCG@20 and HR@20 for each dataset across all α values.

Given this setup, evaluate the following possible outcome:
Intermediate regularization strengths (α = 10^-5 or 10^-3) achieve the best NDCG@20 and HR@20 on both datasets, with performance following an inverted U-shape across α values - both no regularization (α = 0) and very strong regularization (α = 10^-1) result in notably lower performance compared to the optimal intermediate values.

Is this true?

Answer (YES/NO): NO